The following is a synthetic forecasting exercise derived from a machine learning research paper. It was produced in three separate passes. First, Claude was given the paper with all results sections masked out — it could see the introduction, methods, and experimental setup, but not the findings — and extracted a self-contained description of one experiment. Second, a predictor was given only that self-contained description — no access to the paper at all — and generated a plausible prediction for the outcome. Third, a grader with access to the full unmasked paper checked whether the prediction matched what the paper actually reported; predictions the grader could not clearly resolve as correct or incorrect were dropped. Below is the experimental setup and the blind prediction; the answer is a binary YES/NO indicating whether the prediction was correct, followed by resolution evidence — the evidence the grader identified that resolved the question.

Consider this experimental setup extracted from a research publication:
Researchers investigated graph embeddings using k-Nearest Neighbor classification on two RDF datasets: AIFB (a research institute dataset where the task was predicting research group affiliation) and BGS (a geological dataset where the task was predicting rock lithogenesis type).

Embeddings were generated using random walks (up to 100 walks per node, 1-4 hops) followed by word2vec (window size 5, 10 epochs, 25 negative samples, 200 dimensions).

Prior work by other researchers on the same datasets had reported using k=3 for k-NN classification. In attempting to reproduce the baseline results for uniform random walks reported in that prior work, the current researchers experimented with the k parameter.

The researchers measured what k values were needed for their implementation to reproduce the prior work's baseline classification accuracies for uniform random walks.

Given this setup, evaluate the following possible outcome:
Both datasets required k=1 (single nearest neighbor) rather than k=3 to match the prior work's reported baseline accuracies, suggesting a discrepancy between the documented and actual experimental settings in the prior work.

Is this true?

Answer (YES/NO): NO